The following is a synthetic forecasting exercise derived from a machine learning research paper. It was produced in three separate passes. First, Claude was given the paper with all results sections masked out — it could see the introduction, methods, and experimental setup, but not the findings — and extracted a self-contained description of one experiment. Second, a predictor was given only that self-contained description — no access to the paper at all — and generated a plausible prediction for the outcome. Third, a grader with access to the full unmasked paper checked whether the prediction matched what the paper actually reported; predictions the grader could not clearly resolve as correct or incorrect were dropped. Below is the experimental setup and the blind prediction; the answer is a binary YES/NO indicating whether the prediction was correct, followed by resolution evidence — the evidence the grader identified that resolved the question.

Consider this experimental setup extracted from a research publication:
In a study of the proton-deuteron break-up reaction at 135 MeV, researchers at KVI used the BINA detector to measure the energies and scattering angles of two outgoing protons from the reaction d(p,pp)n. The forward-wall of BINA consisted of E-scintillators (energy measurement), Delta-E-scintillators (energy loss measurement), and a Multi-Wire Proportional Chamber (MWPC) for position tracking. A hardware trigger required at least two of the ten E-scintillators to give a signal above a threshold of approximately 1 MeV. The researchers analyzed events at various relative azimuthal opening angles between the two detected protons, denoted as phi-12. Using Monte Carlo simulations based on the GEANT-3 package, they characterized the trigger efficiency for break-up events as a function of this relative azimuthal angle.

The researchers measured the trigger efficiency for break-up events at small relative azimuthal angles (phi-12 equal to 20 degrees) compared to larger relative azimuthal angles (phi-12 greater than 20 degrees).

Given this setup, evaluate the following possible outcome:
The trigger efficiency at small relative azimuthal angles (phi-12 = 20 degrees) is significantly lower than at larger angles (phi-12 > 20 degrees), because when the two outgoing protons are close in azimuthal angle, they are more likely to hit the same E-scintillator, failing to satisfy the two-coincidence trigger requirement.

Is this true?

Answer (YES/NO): YES